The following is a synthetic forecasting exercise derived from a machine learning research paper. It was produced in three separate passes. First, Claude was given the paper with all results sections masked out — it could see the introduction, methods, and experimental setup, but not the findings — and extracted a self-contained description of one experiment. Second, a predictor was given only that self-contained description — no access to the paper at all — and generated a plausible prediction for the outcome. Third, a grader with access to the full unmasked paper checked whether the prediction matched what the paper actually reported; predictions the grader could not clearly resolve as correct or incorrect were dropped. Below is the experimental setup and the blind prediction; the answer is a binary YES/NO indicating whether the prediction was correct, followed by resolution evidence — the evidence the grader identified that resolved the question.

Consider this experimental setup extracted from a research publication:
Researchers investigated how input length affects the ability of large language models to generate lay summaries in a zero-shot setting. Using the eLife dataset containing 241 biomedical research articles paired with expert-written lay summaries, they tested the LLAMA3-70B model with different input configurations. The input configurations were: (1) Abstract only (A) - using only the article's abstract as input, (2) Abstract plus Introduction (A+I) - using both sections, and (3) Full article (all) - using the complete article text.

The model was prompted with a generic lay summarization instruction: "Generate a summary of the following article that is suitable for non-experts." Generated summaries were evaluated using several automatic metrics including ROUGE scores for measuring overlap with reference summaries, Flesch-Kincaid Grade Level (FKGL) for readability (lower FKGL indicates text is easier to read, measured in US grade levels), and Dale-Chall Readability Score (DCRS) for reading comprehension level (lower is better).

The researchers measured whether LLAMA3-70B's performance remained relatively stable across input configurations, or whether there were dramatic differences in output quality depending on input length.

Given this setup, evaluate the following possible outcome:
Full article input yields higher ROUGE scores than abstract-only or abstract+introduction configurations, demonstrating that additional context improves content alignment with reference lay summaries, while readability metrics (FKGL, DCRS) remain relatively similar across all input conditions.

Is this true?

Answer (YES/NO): NO